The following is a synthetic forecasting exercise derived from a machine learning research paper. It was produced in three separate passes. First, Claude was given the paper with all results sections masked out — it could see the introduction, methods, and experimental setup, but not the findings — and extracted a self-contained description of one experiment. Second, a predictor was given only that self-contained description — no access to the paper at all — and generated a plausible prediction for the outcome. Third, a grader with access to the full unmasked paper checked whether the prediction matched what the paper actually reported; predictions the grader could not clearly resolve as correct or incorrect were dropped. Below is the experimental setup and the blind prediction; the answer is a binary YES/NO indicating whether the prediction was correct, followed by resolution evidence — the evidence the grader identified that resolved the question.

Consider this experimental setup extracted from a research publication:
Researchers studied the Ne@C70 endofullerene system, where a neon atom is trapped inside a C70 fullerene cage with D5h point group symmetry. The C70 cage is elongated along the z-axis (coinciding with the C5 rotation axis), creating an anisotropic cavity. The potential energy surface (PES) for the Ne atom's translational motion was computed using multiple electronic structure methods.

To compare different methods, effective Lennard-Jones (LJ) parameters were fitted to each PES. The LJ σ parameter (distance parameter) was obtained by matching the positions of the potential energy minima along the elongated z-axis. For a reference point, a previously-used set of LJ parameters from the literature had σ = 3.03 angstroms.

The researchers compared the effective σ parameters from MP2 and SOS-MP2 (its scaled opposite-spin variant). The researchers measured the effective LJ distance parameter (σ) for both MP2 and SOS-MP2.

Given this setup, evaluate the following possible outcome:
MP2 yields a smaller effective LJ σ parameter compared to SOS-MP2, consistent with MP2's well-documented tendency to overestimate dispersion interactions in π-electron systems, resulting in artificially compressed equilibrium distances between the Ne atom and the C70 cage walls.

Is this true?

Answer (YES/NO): YES